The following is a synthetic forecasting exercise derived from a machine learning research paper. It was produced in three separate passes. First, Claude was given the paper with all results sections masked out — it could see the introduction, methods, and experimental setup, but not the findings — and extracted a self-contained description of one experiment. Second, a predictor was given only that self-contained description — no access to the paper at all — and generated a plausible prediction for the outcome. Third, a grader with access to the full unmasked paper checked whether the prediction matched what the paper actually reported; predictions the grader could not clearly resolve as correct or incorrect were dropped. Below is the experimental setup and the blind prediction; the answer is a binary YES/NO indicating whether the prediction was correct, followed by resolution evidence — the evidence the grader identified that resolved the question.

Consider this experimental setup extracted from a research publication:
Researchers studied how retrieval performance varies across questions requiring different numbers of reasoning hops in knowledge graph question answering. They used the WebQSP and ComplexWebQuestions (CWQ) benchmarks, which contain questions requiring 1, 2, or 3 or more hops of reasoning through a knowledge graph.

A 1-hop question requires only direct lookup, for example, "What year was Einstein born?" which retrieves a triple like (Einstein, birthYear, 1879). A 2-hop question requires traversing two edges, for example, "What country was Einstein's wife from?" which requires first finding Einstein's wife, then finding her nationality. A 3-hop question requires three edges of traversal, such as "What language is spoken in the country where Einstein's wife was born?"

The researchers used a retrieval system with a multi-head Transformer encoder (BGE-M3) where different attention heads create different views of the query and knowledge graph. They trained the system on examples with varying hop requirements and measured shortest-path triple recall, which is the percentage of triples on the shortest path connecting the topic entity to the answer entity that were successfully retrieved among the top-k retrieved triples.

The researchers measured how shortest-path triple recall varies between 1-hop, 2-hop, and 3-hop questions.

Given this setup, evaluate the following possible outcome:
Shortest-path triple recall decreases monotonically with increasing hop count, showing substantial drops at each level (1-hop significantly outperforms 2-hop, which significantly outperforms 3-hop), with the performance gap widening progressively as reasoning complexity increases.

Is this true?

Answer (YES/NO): YES